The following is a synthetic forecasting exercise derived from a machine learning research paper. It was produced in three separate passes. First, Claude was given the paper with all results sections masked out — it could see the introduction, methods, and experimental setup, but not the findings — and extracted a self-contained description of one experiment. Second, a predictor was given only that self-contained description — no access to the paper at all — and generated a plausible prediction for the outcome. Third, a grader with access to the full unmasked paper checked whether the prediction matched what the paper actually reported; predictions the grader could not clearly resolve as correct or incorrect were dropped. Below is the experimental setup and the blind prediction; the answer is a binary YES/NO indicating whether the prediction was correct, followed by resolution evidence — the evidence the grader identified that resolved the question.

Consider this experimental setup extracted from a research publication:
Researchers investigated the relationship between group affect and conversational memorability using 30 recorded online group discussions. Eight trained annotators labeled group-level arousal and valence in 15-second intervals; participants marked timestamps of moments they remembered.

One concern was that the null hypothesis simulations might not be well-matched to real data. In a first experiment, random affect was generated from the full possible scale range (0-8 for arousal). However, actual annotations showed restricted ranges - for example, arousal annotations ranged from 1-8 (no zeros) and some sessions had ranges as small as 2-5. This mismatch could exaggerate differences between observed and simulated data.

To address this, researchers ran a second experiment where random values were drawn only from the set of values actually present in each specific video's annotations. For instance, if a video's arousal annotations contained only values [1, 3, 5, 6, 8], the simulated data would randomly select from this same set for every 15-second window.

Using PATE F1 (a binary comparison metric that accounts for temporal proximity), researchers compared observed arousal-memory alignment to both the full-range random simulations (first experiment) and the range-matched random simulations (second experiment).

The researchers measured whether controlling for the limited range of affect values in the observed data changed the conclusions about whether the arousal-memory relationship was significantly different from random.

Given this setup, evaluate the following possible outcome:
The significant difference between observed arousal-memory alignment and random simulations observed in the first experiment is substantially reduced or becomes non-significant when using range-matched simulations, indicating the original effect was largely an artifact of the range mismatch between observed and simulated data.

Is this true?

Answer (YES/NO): NO